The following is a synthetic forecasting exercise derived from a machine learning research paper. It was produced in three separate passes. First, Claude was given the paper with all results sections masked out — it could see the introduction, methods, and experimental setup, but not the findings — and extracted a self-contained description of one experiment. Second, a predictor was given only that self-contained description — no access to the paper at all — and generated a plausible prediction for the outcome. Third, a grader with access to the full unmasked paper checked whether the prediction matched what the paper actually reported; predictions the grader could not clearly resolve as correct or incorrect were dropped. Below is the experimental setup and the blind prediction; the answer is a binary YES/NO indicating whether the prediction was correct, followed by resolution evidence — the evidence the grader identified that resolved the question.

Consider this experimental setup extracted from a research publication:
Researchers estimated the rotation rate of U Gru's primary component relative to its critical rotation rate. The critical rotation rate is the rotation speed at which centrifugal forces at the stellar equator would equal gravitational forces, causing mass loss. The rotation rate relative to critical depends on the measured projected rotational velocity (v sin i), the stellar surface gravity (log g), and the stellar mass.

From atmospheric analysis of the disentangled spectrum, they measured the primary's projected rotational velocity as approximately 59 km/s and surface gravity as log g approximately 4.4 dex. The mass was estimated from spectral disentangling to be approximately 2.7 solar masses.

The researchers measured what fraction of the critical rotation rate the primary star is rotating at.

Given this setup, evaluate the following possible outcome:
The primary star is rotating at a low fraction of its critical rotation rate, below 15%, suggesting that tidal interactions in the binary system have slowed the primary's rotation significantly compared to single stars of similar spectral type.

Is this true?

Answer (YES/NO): NO